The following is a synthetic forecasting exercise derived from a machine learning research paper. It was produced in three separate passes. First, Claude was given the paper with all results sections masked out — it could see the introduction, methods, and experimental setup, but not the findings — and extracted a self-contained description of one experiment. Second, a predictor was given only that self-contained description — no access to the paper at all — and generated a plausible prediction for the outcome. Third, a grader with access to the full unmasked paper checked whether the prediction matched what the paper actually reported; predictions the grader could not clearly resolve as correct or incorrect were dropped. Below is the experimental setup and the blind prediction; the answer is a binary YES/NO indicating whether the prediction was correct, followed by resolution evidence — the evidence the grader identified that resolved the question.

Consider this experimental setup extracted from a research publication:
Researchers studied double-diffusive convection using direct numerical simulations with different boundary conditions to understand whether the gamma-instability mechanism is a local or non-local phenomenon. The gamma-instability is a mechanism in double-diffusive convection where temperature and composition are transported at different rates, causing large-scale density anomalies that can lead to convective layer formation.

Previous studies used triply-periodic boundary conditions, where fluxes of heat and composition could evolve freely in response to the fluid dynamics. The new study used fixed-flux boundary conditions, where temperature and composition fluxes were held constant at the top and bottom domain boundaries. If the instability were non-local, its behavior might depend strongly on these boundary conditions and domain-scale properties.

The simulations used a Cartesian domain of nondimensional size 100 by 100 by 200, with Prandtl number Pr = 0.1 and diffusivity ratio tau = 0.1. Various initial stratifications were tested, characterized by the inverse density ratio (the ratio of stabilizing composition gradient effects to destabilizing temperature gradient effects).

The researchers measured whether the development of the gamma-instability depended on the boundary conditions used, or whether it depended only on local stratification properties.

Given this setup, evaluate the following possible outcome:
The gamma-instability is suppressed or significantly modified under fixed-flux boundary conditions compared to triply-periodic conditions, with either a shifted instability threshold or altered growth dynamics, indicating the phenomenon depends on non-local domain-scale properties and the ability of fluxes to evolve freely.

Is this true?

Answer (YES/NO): NO